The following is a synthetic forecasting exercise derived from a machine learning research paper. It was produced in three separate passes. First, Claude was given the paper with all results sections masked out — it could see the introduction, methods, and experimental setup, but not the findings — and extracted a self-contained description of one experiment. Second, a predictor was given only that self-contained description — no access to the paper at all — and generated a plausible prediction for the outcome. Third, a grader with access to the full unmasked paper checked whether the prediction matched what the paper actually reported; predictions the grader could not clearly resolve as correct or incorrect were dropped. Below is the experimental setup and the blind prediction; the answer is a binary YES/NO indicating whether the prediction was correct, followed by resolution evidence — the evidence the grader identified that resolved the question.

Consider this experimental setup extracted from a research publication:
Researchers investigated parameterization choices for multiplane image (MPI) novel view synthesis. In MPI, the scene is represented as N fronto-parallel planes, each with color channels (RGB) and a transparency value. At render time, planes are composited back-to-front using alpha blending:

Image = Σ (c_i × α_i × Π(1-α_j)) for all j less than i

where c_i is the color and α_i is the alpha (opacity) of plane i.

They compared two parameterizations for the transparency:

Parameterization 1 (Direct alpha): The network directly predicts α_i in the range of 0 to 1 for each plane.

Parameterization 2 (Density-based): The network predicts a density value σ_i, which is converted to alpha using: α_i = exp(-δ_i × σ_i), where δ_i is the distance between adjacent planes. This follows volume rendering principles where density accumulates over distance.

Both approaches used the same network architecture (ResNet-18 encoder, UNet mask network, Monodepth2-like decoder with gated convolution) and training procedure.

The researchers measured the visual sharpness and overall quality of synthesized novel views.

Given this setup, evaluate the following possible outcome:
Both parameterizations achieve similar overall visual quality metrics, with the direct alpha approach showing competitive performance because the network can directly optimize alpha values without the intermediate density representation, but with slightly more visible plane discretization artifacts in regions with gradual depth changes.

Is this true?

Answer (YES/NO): NO